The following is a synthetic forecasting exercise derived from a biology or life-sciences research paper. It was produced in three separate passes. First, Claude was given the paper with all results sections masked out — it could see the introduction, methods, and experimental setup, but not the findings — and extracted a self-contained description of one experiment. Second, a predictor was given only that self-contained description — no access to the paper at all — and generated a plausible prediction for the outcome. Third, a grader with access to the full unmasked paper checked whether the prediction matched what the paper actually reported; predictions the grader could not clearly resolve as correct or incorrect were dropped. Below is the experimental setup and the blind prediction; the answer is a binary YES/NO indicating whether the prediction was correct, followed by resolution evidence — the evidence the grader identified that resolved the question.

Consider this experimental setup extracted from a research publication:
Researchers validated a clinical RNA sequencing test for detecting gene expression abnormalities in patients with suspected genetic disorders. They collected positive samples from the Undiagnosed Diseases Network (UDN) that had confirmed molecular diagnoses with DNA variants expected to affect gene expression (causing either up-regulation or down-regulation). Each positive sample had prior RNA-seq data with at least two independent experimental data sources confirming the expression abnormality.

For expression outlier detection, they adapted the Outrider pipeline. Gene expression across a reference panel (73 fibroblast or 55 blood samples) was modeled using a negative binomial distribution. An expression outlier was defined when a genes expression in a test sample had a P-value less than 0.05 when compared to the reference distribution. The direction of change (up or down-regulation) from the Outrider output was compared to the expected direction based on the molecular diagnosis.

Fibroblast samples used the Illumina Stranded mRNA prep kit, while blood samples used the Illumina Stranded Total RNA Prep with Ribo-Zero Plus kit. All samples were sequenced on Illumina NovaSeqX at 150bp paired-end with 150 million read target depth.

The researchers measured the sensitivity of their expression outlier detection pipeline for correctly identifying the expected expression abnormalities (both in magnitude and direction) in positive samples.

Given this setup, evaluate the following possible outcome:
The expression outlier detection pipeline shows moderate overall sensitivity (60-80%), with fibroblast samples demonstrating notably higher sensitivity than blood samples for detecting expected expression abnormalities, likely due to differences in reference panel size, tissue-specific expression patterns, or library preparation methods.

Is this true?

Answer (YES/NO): NO